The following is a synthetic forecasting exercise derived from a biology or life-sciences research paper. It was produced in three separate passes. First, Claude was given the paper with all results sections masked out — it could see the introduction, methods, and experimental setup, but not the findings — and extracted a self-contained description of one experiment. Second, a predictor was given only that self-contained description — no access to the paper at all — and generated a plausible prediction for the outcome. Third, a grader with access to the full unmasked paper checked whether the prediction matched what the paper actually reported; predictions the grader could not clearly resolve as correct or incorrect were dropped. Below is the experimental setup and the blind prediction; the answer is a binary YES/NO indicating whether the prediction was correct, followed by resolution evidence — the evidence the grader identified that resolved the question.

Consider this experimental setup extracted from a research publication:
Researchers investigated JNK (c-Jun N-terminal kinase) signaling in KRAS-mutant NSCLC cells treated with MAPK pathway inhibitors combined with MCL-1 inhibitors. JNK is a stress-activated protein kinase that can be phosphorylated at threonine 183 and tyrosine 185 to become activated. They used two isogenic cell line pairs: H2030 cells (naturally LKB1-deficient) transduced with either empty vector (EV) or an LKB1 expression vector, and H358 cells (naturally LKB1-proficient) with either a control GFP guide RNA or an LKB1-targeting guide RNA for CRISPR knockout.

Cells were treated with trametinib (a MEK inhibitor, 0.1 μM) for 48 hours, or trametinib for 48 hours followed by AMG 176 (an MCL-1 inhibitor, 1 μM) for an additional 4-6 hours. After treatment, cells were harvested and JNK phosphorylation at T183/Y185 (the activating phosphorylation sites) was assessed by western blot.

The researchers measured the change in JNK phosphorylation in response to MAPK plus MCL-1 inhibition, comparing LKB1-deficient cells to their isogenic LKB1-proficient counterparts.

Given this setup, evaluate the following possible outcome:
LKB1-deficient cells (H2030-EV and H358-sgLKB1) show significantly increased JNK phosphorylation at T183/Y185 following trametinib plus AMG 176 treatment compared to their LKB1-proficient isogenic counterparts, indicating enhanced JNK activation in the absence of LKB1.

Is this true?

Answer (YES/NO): YES